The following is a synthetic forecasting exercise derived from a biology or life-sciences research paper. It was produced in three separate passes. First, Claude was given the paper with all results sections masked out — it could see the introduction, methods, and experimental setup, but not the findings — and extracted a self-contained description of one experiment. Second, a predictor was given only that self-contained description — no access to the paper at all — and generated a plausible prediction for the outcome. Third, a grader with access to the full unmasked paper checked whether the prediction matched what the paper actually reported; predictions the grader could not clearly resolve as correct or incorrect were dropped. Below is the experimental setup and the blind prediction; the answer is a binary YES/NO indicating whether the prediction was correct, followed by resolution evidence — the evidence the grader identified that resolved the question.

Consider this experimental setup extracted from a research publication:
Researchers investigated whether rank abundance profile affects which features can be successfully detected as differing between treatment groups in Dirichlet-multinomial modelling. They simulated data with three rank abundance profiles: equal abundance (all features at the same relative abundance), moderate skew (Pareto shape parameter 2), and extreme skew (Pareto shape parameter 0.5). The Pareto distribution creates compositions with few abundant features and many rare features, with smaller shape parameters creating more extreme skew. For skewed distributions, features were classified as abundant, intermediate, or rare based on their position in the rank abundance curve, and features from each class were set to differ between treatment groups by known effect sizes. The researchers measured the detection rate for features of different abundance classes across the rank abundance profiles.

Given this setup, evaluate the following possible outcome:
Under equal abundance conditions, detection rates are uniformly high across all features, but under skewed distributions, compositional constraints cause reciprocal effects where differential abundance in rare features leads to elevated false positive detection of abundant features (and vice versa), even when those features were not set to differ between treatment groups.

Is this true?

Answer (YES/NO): NO